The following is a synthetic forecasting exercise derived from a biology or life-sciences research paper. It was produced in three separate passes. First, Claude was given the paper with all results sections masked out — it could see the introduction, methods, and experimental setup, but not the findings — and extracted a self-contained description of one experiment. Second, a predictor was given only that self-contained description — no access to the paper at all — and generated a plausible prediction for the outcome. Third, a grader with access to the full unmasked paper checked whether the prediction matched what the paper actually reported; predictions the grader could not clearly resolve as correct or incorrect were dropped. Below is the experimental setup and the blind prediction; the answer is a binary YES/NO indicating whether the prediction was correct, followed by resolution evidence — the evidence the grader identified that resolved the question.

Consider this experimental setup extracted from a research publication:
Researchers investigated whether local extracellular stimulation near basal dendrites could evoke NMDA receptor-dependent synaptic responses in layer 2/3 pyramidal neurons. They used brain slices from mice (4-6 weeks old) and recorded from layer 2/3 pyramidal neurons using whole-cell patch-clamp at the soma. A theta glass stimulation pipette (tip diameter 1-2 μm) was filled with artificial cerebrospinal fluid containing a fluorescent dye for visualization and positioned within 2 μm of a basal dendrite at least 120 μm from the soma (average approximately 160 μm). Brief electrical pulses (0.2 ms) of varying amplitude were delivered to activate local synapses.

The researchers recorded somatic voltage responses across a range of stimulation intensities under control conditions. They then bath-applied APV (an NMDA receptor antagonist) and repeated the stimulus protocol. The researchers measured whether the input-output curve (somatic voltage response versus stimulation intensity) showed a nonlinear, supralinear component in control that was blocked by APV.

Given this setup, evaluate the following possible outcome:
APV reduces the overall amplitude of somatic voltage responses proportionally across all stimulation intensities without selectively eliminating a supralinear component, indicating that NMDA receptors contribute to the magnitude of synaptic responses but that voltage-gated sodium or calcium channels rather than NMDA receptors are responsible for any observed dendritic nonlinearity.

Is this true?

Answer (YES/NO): NO